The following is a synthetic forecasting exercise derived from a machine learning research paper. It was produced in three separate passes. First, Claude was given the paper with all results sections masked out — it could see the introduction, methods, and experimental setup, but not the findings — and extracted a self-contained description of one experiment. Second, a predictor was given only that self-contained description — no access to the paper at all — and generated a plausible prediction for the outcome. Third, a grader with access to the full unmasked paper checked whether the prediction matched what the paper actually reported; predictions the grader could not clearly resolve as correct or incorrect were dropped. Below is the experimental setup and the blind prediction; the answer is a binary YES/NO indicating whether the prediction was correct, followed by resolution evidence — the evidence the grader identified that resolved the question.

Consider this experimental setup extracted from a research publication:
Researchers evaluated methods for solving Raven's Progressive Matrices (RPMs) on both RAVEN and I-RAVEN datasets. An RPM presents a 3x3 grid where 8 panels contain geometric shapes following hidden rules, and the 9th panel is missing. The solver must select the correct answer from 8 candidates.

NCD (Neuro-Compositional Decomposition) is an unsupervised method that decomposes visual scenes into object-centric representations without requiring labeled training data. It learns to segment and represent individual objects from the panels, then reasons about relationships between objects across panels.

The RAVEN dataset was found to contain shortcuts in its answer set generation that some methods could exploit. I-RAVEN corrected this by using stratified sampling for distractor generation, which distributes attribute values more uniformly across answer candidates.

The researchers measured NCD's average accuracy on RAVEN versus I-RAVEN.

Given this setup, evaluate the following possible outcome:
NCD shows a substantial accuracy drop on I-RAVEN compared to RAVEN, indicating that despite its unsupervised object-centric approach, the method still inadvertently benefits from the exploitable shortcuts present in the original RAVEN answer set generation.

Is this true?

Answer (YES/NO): NO